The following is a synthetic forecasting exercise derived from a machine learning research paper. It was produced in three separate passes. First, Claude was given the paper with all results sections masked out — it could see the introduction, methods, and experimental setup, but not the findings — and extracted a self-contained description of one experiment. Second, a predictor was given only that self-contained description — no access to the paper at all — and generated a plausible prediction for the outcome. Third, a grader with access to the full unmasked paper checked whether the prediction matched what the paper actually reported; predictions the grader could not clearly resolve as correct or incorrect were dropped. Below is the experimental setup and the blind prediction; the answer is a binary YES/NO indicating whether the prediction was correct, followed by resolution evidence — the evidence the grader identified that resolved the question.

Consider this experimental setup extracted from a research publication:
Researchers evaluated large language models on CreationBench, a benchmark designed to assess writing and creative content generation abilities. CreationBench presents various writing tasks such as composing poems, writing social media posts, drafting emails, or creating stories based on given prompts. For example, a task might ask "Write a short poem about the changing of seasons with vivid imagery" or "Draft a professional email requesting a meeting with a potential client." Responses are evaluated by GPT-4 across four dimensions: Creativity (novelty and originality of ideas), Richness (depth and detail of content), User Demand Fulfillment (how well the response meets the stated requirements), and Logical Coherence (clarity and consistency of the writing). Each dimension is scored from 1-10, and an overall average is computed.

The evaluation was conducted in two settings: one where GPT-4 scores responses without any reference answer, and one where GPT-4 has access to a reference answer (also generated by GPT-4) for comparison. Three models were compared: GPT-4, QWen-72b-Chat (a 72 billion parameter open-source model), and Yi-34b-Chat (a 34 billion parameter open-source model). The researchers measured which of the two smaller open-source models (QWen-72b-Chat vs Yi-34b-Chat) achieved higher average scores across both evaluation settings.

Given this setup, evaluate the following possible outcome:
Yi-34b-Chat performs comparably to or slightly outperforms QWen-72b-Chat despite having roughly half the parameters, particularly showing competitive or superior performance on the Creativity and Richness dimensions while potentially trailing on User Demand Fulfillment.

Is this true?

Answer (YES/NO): NO